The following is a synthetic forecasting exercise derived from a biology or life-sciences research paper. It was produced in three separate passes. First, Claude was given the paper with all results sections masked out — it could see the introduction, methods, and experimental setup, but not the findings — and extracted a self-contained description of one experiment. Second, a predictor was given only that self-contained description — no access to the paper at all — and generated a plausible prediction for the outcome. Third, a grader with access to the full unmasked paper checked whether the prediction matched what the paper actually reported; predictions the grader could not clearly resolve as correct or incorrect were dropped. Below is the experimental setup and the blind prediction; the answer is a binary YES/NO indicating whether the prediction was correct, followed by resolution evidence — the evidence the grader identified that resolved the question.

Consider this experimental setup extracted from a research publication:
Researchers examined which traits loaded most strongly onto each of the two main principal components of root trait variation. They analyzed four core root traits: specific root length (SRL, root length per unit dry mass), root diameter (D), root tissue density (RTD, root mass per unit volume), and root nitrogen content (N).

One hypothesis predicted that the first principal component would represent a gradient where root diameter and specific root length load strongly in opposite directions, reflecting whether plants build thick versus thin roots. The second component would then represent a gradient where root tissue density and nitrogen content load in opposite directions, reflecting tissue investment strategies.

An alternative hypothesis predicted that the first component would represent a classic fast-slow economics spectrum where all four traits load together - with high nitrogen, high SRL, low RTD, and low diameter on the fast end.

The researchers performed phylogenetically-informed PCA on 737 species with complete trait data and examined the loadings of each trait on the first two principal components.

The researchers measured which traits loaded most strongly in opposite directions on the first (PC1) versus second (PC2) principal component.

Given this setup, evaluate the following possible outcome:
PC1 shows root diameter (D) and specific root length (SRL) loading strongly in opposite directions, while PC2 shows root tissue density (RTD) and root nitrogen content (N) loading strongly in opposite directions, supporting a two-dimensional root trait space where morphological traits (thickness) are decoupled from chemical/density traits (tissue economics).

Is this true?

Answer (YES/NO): YES